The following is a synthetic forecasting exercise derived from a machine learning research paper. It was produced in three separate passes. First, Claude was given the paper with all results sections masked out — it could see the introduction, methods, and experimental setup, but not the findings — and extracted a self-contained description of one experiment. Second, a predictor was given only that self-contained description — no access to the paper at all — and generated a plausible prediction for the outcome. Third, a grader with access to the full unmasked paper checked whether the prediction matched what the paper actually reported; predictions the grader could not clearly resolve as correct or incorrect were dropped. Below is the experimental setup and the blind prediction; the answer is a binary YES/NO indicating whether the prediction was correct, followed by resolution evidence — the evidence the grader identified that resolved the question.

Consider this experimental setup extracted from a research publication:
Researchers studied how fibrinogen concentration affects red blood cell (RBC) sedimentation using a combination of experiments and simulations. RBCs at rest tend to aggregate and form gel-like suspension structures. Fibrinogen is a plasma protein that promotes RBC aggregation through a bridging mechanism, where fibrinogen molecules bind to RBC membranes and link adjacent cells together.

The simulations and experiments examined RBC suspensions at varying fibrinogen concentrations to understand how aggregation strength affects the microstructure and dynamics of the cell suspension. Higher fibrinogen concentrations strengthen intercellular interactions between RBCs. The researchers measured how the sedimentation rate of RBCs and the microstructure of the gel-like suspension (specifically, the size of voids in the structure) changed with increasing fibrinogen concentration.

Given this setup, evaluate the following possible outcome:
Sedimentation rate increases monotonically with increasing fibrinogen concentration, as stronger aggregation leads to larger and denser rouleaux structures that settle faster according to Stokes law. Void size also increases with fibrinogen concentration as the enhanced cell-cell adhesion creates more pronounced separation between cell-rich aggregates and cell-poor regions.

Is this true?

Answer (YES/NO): NO